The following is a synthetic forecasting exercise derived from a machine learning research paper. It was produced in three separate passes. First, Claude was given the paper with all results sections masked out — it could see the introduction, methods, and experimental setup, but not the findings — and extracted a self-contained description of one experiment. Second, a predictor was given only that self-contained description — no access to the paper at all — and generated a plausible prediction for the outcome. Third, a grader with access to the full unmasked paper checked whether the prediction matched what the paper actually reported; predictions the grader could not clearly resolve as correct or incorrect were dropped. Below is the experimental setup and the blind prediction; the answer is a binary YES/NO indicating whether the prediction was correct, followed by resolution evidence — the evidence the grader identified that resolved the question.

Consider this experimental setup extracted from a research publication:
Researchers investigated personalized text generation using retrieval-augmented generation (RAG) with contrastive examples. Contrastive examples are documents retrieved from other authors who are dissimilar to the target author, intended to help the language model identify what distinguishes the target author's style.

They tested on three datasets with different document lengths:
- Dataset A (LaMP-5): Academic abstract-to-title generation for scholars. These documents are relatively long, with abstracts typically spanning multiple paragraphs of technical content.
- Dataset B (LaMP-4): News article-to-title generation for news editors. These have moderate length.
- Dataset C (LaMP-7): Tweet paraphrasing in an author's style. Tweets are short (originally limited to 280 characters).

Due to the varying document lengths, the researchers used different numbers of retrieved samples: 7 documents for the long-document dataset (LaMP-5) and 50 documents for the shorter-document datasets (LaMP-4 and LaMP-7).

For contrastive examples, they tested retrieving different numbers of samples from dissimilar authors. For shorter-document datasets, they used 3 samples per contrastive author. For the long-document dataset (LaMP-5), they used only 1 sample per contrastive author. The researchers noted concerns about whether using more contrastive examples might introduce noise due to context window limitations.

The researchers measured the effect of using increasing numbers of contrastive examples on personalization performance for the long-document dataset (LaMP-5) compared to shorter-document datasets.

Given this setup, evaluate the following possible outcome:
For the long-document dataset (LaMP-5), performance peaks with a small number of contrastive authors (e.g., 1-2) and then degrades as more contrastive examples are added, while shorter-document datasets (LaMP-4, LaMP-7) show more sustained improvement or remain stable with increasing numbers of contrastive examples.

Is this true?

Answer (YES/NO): NO